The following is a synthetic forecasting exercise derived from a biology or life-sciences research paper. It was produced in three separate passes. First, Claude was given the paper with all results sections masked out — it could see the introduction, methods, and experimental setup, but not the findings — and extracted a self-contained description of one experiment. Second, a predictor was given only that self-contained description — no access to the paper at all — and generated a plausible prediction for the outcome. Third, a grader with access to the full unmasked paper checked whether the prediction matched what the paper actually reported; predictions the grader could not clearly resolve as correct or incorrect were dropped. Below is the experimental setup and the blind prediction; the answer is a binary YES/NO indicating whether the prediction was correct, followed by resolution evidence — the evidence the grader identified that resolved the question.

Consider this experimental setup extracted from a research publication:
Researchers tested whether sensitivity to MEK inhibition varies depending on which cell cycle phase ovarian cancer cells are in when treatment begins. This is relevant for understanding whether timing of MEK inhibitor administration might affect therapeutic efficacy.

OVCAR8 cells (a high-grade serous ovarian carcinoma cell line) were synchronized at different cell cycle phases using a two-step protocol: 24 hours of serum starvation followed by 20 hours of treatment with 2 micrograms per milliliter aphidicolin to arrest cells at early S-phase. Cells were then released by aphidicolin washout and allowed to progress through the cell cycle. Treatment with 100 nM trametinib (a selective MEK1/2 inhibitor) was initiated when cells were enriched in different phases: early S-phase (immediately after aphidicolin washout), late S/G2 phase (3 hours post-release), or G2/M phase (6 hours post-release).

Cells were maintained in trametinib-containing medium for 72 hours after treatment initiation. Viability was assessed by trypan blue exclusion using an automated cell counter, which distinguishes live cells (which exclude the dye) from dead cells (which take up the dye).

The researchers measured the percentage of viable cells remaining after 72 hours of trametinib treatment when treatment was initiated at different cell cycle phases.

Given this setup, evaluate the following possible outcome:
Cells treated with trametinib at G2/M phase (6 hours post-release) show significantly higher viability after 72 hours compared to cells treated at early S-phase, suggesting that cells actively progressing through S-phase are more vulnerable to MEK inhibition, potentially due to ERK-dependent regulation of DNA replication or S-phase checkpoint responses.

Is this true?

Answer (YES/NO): YES